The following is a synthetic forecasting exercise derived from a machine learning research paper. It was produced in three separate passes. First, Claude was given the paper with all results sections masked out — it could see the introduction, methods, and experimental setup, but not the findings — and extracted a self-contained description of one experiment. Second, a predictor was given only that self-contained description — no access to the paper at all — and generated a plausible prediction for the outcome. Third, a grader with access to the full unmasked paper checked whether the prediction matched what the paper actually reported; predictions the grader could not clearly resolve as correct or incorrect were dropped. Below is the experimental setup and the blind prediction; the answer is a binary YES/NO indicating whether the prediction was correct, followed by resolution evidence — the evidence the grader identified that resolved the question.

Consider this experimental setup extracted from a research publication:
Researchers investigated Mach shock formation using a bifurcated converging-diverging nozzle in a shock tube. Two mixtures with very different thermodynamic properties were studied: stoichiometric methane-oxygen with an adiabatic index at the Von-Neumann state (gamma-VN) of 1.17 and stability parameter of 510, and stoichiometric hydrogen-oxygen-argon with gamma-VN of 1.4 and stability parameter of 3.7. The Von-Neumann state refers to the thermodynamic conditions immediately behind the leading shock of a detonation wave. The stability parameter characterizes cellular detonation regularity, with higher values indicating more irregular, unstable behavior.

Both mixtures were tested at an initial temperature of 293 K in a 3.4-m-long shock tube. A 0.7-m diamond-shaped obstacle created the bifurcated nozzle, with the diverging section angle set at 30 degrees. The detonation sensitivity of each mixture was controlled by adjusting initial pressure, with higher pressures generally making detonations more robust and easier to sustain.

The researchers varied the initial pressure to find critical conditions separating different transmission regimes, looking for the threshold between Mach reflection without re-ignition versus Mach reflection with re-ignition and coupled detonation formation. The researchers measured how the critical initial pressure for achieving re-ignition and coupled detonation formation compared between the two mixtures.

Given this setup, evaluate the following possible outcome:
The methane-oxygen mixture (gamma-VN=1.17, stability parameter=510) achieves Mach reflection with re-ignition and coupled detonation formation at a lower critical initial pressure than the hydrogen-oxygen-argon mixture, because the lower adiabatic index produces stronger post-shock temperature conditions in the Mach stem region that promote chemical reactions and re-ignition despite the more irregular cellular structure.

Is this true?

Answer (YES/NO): NO